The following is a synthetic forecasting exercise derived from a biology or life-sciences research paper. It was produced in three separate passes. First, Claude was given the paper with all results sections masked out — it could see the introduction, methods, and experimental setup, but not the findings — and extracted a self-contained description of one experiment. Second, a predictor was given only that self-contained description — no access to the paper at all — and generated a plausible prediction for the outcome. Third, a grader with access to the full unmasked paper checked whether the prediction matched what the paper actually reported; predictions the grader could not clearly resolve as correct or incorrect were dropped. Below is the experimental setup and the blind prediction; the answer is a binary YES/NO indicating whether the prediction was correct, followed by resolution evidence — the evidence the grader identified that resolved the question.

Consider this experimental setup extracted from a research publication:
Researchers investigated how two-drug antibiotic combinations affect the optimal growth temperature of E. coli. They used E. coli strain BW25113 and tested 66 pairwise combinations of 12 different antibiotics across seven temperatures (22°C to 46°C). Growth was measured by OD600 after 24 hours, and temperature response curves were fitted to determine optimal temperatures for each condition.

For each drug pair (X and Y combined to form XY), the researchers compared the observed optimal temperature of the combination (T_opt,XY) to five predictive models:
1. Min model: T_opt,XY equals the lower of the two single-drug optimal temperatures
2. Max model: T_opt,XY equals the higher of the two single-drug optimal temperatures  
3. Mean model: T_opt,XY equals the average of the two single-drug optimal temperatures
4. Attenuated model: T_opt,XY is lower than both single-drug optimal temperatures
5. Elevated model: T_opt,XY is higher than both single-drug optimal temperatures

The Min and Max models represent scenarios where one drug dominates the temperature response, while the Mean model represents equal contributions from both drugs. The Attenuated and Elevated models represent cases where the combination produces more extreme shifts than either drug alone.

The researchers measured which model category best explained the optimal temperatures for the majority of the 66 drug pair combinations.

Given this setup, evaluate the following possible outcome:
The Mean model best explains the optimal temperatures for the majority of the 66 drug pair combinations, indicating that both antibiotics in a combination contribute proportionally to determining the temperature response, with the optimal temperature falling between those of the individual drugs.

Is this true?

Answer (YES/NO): NO